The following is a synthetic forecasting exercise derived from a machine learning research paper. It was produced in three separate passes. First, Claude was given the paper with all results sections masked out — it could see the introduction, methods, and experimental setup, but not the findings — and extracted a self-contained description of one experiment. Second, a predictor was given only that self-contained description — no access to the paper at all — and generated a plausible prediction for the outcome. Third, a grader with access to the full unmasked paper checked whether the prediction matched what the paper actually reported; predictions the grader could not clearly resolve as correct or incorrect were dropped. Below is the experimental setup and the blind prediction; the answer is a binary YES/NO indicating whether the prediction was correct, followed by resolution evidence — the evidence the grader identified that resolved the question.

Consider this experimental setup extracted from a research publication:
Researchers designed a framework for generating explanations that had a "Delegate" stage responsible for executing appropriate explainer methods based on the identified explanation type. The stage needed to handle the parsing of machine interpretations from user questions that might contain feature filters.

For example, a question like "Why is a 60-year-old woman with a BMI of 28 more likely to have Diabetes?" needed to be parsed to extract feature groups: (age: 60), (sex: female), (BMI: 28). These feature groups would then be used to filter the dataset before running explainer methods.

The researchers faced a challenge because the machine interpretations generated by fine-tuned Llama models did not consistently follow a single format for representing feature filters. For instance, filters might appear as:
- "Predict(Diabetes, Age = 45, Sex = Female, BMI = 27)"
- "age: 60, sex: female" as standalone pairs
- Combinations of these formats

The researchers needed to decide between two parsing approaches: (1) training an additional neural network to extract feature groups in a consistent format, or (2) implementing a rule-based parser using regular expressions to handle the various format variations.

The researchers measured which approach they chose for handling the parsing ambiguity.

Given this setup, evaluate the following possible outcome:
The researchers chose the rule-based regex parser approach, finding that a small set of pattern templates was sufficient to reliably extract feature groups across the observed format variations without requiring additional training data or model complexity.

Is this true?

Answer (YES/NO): NO